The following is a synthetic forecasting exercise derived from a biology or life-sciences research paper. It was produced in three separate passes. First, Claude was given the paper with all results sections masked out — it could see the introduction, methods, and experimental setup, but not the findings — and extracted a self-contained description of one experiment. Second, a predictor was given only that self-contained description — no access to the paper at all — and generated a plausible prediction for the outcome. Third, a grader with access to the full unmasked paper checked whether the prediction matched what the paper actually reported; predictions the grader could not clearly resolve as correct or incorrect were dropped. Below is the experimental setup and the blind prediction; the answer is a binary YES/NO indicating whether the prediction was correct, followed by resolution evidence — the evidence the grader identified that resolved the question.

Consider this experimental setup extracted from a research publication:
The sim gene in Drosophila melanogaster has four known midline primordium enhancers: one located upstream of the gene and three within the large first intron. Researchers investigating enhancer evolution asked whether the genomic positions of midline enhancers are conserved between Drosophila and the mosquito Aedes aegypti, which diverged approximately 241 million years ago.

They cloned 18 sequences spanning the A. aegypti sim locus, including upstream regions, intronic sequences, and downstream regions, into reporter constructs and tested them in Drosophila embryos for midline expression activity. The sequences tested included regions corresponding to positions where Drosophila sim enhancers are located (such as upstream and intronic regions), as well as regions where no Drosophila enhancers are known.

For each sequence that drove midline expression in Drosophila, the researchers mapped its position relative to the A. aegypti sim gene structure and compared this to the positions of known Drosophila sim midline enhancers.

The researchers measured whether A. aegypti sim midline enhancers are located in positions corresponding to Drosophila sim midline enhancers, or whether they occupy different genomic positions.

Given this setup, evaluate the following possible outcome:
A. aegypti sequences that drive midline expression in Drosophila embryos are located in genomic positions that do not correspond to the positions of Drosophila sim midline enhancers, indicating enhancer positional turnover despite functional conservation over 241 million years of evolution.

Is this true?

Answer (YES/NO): NO